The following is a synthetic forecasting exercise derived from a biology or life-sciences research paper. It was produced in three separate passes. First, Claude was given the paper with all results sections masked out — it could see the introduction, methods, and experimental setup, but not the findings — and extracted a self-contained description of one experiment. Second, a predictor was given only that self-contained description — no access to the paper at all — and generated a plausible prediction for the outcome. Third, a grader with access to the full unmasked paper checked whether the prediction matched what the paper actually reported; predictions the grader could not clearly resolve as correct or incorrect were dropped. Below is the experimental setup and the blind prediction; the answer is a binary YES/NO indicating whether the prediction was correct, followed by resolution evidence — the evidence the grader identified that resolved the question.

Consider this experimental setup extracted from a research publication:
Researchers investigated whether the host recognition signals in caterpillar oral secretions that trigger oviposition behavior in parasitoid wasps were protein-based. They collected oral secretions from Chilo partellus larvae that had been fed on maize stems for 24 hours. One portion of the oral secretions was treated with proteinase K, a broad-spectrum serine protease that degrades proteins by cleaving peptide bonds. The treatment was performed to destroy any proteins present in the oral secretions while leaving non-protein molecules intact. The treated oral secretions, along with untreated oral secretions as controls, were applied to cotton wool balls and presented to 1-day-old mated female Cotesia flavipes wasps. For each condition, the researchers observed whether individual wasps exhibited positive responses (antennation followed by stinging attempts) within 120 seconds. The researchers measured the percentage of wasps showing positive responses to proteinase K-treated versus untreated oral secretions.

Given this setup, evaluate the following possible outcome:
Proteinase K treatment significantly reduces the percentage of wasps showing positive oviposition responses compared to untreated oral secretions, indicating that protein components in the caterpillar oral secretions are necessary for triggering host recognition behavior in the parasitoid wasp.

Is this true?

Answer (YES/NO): YES